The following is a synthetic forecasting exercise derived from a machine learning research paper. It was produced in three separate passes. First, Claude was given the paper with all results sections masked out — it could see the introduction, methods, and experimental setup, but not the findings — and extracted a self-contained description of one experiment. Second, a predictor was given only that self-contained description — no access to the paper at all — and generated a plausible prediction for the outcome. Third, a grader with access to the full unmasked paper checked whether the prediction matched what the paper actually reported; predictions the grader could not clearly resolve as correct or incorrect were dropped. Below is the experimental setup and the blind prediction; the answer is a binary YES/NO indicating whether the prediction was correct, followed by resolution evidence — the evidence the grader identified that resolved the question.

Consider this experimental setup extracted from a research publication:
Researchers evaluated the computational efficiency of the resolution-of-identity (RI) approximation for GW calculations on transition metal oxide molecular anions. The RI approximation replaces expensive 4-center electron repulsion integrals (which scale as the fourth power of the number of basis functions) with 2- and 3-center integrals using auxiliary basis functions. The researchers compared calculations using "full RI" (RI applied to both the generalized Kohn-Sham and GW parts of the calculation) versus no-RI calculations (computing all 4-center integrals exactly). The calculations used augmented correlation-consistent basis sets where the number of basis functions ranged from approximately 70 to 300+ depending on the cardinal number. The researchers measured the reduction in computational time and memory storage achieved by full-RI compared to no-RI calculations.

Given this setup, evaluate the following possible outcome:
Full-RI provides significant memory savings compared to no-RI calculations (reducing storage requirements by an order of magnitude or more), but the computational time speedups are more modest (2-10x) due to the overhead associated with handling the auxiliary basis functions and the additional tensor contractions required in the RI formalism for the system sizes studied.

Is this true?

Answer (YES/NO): NO